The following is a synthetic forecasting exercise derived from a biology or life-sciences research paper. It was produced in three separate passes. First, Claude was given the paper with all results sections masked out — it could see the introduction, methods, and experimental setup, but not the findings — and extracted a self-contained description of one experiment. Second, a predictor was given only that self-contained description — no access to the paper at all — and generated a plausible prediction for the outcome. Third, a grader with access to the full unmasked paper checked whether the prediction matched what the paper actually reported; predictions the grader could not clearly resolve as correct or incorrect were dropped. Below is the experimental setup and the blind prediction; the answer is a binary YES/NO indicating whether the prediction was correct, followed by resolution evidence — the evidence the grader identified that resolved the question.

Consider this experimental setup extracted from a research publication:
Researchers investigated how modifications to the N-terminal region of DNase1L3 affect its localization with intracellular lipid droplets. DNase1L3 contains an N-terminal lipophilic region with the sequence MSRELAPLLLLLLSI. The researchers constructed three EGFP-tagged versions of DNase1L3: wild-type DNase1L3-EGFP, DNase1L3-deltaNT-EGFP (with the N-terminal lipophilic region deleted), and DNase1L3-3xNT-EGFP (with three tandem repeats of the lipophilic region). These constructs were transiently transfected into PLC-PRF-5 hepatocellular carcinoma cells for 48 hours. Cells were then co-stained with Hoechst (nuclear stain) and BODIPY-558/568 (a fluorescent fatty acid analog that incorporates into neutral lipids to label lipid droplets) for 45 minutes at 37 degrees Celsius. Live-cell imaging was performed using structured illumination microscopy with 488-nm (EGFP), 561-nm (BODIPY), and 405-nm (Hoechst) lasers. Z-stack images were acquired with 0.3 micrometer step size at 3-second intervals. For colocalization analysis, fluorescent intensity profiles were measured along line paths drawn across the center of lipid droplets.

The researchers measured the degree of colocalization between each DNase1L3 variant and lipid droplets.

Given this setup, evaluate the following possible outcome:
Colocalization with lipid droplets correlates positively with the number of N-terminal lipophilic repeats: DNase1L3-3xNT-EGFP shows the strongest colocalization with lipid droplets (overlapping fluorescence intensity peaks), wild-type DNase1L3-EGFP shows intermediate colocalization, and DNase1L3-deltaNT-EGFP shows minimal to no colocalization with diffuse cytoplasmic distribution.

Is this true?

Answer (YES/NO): YES